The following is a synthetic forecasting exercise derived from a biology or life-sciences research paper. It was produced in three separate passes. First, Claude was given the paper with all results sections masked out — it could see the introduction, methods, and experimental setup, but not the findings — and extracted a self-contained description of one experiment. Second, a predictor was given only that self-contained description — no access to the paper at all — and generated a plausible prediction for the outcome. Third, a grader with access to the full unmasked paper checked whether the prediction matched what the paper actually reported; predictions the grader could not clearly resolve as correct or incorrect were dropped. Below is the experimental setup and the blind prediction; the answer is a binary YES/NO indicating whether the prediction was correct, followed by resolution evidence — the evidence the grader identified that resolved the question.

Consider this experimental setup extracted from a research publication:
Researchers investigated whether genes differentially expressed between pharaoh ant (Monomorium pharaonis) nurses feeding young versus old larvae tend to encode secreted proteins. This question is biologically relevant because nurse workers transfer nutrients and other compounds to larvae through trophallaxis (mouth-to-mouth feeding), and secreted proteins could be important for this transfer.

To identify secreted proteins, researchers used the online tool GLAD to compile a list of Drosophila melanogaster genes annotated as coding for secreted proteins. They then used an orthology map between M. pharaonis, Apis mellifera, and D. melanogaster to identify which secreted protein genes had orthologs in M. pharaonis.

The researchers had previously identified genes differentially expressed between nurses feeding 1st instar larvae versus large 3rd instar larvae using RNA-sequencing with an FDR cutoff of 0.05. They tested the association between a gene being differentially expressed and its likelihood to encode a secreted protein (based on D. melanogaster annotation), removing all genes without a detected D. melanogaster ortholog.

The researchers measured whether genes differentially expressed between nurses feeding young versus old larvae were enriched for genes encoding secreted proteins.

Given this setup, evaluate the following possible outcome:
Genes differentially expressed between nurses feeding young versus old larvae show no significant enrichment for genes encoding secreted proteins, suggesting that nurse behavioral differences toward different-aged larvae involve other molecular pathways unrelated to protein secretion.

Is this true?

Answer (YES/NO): NO